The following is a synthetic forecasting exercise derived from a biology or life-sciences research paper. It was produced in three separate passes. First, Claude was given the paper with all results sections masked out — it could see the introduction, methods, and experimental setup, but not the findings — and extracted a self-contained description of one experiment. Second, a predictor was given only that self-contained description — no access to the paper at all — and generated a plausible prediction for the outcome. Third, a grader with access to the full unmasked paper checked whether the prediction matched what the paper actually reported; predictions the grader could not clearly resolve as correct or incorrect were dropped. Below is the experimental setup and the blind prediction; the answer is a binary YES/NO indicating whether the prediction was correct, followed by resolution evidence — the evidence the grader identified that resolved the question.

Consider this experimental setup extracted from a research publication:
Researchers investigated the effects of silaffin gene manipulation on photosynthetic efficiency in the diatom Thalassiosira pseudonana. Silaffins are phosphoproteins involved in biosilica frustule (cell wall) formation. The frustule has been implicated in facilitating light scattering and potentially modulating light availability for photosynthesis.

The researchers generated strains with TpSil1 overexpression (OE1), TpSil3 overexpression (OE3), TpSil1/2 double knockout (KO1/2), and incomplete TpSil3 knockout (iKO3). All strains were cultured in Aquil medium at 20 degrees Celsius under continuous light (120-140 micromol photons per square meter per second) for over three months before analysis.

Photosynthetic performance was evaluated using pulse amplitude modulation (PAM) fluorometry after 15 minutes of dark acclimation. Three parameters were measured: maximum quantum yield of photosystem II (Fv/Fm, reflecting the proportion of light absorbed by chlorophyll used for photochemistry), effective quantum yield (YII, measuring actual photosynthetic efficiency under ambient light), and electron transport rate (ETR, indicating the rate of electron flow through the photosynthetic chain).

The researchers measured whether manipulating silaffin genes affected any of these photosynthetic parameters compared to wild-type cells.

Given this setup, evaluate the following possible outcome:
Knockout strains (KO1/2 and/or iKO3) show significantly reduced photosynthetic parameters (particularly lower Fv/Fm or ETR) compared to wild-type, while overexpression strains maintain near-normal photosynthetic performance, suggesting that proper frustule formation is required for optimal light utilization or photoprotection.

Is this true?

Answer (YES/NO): NO